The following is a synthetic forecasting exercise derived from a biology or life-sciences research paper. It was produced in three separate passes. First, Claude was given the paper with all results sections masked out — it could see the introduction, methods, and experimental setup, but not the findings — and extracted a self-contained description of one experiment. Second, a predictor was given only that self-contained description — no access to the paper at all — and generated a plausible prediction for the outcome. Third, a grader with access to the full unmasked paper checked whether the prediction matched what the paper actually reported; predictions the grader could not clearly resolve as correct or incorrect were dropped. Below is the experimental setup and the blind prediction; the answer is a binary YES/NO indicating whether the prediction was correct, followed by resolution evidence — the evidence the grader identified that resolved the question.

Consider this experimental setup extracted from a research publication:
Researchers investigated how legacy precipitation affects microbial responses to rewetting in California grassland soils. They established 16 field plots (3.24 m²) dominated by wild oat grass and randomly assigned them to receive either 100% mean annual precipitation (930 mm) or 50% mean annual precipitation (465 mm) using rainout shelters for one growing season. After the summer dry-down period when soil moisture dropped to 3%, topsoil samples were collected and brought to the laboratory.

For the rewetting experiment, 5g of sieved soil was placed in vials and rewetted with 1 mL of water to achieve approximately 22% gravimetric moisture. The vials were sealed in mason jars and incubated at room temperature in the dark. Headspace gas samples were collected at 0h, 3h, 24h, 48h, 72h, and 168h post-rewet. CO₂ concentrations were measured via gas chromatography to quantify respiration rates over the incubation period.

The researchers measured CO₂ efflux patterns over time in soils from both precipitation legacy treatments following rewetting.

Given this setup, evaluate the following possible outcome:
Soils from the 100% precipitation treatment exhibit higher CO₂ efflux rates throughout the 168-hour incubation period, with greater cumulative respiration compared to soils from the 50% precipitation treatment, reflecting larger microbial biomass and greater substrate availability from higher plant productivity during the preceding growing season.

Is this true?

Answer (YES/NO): NO